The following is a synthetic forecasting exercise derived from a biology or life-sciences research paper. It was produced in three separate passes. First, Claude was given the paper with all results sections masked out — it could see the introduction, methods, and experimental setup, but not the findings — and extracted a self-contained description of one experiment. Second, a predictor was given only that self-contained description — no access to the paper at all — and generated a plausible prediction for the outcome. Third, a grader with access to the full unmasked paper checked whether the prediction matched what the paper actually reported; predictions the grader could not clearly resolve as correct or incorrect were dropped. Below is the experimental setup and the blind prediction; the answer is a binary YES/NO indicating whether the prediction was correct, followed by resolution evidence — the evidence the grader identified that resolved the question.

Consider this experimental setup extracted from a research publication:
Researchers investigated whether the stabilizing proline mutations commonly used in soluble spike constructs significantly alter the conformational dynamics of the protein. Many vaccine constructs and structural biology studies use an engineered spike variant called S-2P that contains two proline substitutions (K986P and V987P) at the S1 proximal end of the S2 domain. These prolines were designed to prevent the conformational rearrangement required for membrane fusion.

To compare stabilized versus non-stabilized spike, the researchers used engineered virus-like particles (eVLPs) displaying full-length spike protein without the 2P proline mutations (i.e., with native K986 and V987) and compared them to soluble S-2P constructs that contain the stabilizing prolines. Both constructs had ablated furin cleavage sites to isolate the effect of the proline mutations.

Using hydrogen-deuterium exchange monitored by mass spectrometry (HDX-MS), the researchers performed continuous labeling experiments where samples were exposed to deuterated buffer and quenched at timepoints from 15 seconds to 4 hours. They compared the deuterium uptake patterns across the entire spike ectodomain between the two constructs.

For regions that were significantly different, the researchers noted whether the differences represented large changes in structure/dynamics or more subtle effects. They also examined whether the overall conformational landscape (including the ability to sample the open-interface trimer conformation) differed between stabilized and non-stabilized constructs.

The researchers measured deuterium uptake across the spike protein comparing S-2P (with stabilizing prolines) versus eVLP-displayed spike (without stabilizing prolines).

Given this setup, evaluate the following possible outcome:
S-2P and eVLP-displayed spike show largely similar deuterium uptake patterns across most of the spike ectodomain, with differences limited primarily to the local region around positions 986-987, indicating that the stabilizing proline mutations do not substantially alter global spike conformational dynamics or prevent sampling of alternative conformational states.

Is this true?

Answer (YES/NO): YES